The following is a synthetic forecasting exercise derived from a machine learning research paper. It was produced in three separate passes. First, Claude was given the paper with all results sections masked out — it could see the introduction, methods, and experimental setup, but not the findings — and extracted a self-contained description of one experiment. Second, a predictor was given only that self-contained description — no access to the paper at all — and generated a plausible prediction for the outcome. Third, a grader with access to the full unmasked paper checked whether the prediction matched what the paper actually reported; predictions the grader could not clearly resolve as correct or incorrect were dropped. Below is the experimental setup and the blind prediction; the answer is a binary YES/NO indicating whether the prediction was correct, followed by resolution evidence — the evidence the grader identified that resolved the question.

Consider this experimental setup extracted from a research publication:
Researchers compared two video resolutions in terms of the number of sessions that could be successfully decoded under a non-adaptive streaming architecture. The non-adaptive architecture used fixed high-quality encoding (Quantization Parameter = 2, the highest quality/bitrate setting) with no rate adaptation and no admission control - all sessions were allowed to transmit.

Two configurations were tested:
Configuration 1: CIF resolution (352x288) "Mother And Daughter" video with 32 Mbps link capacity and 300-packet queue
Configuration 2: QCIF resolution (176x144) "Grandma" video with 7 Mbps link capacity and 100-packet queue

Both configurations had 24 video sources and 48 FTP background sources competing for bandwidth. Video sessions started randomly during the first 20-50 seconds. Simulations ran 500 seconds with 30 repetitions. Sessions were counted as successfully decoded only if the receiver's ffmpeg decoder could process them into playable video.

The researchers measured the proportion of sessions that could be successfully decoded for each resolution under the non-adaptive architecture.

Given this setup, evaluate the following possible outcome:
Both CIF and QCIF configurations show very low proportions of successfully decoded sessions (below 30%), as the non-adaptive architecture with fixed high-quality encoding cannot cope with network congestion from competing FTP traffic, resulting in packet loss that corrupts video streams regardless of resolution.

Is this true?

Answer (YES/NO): NO